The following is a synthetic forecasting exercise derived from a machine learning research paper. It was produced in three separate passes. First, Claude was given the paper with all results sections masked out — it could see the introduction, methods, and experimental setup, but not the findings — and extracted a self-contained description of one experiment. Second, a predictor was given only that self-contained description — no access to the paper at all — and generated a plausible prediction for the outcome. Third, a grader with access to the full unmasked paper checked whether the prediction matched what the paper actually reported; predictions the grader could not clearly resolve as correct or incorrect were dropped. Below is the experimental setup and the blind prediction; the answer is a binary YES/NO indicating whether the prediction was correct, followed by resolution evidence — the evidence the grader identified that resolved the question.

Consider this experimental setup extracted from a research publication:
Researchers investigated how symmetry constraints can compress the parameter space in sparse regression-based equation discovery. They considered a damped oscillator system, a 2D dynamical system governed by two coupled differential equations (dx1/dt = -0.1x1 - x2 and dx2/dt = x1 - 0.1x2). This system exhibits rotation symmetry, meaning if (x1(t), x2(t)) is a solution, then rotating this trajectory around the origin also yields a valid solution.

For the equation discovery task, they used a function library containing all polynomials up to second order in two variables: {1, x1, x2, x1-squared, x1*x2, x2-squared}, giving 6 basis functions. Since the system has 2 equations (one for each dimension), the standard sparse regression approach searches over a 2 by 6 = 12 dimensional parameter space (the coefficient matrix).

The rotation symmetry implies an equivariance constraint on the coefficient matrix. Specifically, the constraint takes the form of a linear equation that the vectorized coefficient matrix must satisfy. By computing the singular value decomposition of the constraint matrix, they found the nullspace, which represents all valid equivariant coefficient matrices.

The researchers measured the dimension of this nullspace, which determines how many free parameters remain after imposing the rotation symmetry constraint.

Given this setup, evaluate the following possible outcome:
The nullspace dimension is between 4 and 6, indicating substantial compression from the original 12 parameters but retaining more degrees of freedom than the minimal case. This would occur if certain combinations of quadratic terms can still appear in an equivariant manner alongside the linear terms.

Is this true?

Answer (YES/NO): NO